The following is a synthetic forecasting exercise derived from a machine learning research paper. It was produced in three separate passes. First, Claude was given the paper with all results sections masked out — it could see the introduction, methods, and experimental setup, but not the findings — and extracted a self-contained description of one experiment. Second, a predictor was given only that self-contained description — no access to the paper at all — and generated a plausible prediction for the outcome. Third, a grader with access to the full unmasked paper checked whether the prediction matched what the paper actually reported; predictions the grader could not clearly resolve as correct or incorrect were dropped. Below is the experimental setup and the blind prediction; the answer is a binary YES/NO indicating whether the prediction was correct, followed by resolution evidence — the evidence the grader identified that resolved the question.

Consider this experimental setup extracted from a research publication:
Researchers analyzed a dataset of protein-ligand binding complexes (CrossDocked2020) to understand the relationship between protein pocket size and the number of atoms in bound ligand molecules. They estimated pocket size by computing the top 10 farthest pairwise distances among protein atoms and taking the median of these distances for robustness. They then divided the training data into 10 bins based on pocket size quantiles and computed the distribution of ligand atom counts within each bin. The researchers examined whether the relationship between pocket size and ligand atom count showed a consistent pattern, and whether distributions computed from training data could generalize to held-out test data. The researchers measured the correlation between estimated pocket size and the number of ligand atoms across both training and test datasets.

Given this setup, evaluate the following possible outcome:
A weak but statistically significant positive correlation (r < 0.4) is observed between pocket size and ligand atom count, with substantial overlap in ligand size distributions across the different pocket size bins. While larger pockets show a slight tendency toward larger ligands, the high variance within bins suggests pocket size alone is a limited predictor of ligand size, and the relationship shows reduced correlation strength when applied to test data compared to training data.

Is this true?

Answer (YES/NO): NO